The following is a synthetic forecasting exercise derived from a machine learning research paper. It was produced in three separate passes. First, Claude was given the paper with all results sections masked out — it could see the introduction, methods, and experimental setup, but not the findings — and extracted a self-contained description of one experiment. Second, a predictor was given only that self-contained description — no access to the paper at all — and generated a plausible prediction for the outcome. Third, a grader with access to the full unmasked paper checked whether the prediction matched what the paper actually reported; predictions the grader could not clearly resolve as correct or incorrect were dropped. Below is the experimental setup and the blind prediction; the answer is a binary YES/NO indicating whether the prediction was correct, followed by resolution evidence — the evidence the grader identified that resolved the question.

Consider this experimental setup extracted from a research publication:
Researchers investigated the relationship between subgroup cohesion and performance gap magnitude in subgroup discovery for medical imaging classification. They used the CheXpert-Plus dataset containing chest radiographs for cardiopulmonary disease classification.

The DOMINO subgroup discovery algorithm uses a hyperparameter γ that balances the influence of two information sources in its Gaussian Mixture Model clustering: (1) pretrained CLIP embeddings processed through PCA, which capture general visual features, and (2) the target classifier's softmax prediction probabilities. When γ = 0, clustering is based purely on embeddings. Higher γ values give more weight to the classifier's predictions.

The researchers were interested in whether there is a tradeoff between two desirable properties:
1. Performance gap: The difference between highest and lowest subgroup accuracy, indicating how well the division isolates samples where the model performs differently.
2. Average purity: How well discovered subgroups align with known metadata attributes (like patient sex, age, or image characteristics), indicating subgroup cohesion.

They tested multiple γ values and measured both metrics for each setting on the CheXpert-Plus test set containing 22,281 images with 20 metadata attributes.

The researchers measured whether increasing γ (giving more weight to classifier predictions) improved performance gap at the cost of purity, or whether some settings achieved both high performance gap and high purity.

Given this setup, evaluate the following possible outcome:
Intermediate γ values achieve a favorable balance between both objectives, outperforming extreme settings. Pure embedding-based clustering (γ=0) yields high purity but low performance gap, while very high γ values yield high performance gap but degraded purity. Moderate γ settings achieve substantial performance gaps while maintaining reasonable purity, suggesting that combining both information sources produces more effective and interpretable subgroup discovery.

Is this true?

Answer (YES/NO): YES